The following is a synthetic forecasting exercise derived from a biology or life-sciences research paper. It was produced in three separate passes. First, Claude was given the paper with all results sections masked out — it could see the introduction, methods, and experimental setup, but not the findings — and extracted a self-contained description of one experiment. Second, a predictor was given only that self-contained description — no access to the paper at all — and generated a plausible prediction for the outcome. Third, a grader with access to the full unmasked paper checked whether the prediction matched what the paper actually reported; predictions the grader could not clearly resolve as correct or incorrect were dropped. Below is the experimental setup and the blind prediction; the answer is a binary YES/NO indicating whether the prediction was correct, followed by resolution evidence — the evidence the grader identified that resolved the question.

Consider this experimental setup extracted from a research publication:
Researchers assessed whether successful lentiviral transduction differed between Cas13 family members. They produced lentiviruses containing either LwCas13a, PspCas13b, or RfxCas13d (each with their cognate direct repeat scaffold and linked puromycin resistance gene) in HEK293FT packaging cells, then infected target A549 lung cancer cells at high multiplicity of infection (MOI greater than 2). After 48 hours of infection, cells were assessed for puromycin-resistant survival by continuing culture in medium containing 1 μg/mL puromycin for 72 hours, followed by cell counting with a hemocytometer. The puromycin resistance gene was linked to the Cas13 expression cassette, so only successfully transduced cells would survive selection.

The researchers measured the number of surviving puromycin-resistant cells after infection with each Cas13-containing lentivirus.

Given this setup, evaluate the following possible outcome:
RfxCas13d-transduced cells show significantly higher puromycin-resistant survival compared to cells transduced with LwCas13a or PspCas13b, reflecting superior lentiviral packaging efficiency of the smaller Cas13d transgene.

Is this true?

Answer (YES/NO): NO